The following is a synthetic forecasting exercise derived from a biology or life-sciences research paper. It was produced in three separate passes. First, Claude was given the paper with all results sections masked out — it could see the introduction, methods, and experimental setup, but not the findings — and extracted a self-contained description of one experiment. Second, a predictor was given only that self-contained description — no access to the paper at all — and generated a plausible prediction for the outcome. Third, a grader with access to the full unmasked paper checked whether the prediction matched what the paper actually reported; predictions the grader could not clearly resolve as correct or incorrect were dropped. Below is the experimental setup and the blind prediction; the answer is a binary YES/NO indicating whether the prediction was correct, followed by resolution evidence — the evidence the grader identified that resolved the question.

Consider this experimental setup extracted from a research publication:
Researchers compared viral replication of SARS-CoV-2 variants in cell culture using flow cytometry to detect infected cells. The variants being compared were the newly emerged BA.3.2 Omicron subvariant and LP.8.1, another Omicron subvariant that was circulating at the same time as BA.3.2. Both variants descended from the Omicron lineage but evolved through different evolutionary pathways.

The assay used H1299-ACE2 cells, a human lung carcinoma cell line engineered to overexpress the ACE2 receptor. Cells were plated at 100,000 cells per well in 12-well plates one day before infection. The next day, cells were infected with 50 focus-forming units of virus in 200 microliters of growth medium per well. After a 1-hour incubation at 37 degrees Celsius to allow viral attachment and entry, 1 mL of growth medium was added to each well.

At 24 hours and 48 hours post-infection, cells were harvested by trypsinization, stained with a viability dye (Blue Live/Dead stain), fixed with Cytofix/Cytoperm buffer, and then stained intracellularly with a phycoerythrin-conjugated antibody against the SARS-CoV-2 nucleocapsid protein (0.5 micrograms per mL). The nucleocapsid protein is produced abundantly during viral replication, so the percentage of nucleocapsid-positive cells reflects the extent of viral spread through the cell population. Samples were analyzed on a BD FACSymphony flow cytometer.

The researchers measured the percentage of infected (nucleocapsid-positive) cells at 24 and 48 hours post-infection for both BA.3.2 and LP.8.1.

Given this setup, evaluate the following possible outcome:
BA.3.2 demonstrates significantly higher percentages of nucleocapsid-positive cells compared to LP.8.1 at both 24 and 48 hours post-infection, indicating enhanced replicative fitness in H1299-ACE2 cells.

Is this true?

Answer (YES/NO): NO